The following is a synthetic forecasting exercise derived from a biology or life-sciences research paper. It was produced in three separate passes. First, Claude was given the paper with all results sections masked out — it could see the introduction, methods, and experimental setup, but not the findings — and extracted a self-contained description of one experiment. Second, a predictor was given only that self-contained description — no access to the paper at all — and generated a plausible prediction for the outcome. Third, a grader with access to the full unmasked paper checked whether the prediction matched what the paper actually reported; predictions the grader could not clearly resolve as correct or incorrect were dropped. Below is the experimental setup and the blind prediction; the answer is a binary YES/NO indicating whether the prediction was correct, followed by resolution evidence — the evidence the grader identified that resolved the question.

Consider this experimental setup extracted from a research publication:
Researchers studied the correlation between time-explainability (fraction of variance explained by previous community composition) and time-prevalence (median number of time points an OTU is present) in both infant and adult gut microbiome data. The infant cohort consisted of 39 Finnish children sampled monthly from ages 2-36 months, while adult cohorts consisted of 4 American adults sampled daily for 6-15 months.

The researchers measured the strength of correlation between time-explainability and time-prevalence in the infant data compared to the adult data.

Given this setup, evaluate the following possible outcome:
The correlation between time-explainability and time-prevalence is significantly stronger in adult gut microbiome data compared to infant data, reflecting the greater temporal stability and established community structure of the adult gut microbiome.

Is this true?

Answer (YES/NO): YES